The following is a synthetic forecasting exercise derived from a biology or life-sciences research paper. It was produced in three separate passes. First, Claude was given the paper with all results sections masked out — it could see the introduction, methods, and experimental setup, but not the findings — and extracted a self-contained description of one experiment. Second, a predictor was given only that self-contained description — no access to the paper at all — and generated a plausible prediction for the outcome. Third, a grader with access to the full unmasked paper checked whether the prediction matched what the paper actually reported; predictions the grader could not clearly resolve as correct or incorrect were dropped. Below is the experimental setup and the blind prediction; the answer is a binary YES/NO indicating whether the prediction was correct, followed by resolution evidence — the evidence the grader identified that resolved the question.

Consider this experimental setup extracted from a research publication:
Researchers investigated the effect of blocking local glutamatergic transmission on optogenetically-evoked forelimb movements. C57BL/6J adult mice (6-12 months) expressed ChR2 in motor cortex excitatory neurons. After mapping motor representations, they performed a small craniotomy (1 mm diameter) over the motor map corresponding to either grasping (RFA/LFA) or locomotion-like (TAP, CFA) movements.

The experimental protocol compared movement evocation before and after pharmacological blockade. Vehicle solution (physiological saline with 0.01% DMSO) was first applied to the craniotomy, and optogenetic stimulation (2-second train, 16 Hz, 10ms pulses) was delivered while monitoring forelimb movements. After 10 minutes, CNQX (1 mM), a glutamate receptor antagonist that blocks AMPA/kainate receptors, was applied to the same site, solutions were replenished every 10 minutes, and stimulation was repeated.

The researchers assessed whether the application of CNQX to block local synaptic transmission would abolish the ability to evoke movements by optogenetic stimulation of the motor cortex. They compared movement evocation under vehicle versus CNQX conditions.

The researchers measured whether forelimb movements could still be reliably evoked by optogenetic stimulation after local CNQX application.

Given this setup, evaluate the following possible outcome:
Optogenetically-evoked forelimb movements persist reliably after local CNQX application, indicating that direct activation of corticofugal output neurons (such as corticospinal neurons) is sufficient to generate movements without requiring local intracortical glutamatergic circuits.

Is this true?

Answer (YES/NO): NO